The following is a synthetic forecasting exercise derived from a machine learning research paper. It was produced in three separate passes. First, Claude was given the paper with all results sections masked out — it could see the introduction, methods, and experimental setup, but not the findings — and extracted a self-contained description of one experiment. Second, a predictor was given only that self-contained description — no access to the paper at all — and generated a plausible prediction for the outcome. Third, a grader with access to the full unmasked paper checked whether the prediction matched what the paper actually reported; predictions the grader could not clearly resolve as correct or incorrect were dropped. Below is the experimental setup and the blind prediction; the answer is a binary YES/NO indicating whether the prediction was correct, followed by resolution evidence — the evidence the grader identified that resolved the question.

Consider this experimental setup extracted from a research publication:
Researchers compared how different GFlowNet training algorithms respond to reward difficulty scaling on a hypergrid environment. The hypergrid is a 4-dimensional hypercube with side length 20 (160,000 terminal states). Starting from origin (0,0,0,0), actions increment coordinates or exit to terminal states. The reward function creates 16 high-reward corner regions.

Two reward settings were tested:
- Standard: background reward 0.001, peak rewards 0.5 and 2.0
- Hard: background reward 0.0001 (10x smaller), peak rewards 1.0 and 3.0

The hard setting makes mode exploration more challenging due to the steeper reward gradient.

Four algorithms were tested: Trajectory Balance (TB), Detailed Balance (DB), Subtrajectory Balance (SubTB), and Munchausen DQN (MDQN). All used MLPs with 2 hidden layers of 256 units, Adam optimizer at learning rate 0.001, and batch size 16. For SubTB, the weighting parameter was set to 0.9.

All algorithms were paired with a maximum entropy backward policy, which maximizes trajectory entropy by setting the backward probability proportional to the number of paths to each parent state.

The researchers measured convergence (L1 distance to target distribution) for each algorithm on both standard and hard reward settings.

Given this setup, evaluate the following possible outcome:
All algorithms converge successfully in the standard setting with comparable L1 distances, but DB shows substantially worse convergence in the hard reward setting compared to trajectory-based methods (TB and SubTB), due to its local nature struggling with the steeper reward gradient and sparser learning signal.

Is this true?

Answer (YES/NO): NO